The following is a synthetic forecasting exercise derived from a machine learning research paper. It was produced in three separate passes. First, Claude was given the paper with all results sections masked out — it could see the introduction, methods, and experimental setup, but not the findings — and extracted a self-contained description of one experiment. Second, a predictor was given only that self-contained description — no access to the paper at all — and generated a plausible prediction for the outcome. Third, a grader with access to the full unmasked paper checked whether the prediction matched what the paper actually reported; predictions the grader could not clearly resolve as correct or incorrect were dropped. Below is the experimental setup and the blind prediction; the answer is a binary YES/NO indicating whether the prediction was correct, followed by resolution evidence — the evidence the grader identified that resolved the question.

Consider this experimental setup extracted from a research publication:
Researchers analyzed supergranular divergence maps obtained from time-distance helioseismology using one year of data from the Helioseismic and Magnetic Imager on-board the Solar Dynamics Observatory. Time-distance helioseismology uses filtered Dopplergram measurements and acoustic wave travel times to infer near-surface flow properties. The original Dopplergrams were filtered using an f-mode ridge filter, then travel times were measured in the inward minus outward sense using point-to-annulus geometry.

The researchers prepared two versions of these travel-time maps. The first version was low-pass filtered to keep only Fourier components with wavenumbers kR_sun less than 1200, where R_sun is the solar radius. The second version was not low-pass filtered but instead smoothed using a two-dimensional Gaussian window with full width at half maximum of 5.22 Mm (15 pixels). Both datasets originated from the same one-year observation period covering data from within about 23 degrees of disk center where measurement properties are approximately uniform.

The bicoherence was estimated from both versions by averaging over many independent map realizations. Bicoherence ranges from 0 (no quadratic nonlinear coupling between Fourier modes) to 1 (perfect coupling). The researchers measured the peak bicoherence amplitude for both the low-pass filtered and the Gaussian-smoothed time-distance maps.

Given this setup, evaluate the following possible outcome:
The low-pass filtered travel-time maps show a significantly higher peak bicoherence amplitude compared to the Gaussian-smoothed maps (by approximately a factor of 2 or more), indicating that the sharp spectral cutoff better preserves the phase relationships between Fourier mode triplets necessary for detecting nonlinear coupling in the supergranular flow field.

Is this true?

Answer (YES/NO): NO